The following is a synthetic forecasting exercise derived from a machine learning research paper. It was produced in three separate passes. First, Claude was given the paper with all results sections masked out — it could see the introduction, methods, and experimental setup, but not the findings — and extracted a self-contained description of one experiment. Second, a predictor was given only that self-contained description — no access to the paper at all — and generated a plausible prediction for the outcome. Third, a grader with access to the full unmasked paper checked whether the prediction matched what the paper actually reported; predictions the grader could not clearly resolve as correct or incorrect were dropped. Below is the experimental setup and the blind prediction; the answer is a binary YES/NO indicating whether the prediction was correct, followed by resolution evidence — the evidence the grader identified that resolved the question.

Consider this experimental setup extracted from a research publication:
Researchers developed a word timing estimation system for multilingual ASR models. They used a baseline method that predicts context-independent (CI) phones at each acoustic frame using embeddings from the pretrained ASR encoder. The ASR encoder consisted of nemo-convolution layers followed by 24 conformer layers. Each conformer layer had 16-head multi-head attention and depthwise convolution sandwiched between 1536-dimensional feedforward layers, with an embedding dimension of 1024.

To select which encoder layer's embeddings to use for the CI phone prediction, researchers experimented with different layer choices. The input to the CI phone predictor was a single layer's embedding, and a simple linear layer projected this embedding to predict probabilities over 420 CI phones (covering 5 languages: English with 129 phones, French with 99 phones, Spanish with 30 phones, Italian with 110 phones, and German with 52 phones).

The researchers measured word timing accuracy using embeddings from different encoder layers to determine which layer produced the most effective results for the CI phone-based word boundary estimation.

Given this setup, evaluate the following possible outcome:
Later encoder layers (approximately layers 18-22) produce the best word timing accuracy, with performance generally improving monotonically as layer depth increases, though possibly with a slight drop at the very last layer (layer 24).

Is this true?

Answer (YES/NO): NO